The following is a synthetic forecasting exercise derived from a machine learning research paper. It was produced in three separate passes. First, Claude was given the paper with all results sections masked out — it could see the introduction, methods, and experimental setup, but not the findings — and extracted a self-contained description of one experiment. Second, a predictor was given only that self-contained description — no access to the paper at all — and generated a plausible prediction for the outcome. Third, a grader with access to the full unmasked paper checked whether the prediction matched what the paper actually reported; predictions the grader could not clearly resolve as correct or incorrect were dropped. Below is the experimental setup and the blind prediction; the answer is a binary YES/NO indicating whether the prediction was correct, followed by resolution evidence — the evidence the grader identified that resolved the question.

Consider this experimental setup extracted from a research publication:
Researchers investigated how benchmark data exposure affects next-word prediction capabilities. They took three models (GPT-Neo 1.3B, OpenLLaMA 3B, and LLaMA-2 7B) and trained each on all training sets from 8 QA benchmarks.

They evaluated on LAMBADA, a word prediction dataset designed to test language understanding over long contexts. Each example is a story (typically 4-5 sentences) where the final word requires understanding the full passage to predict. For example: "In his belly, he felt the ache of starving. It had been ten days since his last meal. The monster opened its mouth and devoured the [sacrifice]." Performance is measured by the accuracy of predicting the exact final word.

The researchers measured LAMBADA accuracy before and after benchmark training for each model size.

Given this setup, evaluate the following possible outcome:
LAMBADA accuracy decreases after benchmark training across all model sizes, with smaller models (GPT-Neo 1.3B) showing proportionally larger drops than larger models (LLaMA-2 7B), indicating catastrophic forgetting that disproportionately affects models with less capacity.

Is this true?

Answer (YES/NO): NO